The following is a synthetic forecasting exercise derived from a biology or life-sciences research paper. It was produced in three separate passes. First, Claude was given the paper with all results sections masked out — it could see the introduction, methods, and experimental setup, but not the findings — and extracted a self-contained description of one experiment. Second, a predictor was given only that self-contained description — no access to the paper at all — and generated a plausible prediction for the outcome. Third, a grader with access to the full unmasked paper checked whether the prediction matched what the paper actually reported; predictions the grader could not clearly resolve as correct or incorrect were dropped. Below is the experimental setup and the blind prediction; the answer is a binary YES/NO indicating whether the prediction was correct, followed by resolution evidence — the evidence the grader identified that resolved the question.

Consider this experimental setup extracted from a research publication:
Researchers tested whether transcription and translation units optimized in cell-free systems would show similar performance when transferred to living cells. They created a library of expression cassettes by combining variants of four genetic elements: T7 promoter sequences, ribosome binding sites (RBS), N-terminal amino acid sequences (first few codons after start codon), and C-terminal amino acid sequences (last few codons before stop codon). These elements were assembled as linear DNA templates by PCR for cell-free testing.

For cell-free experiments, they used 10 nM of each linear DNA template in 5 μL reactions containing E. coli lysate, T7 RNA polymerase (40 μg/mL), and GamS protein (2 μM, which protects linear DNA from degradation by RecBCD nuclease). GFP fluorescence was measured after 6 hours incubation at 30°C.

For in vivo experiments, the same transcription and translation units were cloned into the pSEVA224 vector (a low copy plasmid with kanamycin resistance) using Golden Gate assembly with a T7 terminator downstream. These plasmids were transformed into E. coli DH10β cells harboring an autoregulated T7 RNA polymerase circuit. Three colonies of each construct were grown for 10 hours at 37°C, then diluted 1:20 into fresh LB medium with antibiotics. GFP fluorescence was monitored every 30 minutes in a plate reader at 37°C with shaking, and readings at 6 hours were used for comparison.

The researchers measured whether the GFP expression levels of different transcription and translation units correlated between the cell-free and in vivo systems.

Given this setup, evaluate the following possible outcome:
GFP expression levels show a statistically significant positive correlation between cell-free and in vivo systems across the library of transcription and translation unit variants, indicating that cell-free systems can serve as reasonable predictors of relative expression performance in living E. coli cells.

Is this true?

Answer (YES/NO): NO